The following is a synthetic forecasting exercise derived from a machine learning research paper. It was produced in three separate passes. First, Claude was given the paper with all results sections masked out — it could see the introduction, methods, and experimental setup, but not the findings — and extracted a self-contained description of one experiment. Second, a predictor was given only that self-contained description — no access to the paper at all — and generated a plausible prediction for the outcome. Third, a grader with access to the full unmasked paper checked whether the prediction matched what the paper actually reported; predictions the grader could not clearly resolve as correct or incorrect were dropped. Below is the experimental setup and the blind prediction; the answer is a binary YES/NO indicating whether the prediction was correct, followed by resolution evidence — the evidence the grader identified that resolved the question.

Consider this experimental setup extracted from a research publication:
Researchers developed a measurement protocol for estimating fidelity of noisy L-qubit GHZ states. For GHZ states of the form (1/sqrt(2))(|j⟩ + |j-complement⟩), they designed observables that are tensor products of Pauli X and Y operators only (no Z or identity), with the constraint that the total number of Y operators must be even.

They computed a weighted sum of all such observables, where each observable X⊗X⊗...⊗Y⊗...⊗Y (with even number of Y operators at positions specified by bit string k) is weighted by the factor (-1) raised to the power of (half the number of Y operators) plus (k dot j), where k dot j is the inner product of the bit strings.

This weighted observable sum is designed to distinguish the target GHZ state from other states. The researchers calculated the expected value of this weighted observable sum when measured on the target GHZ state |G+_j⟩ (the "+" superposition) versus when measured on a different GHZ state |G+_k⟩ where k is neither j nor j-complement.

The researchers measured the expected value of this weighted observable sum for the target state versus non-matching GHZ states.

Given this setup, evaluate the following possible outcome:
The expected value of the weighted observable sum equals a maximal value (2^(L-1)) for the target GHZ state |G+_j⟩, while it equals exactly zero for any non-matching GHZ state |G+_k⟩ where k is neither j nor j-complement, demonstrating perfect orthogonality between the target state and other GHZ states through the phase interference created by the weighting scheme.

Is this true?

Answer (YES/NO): YES